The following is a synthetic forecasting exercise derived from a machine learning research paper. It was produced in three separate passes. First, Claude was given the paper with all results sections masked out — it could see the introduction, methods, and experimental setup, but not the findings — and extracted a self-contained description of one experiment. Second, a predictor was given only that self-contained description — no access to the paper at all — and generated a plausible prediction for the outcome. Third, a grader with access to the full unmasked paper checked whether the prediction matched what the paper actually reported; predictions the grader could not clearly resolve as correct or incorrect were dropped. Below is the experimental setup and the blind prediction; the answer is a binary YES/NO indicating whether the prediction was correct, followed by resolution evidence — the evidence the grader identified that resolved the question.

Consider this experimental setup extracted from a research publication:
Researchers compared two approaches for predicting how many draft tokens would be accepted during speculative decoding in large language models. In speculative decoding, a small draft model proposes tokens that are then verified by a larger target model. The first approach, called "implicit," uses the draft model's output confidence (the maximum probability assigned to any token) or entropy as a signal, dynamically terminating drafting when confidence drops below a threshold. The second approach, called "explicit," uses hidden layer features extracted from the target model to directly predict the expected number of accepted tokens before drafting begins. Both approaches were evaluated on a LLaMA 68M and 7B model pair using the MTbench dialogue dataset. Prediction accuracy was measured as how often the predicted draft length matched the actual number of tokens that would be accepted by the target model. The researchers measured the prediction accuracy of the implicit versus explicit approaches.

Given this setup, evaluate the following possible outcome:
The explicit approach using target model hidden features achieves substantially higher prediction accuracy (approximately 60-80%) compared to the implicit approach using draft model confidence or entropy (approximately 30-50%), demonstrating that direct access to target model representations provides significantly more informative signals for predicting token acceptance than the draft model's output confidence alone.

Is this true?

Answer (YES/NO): NO